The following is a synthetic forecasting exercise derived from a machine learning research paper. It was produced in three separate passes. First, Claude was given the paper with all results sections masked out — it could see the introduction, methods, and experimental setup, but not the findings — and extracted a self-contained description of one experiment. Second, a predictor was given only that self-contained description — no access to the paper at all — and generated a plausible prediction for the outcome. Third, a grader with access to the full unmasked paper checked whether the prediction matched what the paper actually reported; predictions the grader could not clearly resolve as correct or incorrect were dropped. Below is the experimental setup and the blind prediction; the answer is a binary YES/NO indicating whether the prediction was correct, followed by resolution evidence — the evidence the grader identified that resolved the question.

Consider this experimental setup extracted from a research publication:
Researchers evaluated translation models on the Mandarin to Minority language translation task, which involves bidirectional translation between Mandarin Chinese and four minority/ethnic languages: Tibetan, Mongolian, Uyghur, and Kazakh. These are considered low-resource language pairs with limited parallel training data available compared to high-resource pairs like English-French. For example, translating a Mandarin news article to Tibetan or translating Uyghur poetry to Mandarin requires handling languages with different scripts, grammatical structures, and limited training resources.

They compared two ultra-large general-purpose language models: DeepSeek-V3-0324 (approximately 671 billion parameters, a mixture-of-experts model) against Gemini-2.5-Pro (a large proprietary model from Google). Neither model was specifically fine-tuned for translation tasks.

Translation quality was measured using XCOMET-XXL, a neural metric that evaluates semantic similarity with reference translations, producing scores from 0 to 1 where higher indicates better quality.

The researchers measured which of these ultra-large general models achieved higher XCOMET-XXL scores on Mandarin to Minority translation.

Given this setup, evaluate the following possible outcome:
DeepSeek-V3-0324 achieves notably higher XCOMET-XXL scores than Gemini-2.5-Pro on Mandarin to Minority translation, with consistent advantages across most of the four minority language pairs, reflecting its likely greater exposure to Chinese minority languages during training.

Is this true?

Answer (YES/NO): NO